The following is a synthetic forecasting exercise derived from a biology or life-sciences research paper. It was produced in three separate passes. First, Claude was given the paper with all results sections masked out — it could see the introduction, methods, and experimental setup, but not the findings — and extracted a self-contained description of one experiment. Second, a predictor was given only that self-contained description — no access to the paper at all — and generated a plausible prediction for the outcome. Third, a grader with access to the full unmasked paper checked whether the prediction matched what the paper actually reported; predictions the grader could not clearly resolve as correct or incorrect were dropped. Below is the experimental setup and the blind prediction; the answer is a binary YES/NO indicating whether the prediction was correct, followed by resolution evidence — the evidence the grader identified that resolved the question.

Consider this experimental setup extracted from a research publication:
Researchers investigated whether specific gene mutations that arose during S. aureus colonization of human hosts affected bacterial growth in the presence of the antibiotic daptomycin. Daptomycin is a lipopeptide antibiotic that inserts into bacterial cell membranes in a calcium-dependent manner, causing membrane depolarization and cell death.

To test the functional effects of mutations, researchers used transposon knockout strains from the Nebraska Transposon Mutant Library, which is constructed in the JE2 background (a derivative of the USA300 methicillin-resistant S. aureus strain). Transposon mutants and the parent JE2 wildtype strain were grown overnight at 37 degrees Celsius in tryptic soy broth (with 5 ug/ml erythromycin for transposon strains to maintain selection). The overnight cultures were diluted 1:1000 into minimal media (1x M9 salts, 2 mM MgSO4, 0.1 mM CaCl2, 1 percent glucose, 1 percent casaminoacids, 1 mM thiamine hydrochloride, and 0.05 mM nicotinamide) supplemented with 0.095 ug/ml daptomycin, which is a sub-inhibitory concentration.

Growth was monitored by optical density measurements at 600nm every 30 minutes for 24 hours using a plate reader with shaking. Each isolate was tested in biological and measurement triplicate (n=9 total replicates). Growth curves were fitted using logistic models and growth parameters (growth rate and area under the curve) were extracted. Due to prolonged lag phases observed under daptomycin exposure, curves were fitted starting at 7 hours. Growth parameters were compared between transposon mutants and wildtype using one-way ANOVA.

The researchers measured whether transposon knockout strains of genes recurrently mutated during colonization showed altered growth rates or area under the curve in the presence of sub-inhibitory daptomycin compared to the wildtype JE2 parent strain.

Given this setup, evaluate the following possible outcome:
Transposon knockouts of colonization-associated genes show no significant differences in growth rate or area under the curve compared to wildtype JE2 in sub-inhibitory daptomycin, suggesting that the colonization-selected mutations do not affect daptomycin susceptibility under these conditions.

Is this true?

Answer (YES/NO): NO